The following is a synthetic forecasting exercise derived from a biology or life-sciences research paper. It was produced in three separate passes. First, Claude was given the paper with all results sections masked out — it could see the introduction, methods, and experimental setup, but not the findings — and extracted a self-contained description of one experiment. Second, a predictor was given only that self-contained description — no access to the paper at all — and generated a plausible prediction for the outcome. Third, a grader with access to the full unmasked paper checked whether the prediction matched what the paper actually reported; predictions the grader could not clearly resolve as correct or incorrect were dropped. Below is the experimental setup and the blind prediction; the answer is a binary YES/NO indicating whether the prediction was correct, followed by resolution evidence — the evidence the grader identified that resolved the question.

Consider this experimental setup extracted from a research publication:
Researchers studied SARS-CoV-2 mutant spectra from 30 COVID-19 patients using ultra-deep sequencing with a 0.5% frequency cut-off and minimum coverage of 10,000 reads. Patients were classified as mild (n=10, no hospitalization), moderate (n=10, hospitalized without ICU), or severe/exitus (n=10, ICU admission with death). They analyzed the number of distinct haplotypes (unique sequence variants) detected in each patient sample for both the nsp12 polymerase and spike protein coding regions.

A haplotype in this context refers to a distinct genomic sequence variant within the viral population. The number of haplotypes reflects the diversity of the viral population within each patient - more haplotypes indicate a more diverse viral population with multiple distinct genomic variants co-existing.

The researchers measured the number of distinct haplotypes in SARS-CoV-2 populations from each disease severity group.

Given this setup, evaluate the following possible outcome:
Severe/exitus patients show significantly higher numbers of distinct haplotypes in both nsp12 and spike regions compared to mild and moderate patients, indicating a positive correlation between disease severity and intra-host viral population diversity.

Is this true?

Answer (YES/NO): NO